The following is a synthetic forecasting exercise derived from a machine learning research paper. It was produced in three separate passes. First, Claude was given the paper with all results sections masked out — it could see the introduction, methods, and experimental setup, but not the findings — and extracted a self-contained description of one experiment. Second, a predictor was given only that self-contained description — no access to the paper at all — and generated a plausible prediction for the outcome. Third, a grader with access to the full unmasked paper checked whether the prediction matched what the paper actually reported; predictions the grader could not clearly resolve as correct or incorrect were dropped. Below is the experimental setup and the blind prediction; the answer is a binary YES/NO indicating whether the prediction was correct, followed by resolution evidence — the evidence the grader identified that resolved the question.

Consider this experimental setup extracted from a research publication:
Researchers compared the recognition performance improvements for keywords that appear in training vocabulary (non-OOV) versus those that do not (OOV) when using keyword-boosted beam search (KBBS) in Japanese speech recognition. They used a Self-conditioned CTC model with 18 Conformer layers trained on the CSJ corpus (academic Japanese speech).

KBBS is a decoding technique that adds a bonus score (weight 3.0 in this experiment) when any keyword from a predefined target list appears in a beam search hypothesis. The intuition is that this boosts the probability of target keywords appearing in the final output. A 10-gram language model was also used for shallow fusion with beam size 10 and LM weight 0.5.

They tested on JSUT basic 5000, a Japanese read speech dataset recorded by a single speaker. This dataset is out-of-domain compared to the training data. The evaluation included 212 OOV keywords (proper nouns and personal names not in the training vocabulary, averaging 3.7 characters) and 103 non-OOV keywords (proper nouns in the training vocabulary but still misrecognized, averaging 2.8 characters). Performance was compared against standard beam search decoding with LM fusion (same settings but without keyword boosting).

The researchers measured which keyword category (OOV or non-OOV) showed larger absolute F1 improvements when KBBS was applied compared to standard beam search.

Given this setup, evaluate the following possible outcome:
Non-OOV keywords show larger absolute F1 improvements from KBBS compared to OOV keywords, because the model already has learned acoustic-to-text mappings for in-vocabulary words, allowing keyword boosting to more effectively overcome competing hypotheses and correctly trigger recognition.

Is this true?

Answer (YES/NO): NO